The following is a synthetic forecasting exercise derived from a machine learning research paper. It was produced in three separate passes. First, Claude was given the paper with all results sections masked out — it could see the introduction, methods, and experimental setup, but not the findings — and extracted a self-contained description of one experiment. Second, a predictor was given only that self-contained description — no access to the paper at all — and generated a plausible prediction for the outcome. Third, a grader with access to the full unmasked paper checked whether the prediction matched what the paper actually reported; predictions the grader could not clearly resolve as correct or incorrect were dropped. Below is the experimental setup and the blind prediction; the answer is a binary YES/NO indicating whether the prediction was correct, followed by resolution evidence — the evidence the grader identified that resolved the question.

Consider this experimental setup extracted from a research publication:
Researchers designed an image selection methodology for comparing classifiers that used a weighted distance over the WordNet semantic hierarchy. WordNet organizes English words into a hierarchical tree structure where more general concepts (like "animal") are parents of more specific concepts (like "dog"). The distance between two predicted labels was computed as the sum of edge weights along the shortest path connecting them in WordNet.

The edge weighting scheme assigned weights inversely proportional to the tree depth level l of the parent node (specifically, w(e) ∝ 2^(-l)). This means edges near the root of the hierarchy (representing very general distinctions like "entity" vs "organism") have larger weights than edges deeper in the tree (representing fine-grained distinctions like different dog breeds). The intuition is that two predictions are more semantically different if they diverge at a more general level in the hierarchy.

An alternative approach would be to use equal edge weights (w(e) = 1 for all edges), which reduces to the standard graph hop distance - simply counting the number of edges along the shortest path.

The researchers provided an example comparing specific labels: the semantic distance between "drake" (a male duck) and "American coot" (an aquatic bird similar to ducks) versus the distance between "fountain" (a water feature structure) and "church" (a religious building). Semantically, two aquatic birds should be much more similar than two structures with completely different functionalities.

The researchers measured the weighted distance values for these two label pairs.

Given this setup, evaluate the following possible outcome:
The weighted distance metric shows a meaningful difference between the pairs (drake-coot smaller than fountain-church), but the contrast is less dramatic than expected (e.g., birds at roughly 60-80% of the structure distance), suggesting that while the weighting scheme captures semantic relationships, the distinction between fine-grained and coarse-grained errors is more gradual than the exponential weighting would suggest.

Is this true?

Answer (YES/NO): NO